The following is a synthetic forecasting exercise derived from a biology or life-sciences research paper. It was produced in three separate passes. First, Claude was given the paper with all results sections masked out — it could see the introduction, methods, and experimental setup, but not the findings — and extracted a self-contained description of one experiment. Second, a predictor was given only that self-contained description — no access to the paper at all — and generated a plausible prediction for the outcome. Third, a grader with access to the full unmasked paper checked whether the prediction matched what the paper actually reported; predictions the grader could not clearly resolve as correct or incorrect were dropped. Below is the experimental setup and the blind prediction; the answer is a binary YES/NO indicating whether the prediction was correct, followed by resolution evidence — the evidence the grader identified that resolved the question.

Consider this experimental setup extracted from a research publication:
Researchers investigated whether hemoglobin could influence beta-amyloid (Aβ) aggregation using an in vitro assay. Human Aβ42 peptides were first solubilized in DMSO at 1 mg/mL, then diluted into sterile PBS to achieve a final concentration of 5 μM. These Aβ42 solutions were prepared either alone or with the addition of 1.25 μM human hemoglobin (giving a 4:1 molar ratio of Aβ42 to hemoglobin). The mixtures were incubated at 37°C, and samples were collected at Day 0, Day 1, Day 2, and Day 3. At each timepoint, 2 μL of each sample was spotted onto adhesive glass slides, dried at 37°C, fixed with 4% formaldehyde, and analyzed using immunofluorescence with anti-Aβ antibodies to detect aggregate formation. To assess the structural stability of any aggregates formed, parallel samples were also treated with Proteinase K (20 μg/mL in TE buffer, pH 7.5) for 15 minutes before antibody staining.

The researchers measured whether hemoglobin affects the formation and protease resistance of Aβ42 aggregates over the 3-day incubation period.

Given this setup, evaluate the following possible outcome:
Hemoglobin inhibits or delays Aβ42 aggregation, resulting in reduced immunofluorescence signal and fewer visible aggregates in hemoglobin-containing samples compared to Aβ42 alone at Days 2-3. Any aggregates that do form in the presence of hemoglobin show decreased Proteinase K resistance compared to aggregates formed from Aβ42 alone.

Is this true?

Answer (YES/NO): NO